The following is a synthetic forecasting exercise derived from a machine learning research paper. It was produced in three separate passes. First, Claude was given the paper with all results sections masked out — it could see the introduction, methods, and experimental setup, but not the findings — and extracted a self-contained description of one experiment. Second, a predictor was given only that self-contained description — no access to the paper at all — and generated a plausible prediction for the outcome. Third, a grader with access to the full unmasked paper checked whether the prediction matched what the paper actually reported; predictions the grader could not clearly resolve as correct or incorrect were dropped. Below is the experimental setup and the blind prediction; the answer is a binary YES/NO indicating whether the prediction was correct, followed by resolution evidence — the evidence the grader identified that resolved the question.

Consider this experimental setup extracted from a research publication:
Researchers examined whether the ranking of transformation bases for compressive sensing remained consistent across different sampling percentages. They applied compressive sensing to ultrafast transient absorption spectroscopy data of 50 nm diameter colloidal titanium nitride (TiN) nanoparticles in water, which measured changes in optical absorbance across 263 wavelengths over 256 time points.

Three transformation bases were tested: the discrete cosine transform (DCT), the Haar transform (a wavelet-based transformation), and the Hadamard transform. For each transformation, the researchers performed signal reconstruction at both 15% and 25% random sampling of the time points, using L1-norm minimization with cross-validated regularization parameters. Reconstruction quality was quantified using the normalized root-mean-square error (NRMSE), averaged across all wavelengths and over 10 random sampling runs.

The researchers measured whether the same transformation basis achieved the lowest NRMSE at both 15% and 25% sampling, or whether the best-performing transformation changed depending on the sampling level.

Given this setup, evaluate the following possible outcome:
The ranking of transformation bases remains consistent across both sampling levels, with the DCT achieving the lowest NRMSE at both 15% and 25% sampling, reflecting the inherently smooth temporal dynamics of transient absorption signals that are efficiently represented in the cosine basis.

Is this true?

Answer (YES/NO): YES